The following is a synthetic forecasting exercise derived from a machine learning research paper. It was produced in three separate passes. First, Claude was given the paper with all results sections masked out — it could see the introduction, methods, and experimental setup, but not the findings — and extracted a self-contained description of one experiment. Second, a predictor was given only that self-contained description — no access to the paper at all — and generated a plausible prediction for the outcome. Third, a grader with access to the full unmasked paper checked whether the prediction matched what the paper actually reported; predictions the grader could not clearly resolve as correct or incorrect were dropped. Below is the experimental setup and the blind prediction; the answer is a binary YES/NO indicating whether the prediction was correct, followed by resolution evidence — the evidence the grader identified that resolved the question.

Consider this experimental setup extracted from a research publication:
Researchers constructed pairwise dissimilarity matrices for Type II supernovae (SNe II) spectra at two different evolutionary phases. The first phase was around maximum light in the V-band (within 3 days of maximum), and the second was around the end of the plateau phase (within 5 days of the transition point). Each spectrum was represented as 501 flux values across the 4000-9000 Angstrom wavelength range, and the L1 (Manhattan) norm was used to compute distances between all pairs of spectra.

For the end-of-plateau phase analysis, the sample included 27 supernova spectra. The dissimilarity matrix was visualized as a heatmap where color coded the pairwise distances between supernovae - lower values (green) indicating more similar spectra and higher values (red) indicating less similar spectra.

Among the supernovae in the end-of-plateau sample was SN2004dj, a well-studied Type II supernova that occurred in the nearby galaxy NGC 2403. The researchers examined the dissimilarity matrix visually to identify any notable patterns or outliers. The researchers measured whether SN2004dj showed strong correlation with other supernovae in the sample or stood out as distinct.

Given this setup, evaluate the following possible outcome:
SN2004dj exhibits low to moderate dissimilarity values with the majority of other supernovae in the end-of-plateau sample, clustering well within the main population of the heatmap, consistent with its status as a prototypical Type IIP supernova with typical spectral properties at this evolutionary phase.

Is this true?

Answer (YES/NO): NO